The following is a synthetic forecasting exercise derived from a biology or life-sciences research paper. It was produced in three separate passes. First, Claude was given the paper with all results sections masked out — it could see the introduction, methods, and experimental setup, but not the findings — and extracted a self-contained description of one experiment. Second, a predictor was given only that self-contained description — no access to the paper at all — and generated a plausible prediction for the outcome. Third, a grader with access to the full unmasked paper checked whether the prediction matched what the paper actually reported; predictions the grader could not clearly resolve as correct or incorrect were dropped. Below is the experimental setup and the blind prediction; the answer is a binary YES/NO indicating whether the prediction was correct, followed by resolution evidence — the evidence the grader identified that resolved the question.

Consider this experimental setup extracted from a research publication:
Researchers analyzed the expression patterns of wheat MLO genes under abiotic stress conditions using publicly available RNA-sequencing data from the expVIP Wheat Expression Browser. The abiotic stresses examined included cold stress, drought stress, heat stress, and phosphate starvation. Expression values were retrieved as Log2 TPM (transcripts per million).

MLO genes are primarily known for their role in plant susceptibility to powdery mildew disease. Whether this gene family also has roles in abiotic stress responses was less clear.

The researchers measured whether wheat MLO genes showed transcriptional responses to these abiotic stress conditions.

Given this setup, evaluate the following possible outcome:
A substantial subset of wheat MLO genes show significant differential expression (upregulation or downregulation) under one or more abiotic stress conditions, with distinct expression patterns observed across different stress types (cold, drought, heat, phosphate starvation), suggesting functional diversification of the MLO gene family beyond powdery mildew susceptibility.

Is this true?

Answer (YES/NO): YES